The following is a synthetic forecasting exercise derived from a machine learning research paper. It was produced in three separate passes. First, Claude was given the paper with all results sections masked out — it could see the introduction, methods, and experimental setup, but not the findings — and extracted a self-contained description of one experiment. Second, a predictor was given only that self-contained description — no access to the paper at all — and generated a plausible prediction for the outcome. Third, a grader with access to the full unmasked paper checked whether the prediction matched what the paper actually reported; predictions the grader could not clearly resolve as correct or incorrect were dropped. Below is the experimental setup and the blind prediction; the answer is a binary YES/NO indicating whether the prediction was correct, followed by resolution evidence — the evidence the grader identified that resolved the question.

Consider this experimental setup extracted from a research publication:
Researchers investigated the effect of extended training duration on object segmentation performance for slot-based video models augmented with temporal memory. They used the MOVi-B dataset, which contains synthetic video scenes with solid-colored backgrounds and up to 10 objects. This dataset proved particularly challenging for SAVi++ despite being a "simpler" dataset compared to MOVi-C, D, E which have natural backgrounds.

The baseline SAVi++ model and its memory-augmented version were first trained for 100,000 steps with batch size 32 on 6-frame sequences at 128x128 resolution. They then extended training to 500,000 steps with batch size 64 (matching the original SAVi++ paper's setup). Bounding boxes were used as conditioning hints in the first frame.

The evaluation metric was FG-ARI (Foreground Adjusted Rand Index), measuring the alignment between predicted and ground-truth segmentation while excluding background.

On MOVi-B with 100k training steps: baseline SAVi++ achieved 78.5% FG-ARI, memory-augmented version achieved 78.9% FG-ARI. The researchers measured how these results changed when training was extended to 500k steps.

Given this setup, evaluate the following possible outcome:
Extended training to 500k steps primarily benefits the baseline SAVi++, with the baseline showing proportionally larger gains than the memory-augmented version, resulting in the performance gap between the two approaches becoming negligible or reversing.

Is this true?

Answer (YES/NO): NO